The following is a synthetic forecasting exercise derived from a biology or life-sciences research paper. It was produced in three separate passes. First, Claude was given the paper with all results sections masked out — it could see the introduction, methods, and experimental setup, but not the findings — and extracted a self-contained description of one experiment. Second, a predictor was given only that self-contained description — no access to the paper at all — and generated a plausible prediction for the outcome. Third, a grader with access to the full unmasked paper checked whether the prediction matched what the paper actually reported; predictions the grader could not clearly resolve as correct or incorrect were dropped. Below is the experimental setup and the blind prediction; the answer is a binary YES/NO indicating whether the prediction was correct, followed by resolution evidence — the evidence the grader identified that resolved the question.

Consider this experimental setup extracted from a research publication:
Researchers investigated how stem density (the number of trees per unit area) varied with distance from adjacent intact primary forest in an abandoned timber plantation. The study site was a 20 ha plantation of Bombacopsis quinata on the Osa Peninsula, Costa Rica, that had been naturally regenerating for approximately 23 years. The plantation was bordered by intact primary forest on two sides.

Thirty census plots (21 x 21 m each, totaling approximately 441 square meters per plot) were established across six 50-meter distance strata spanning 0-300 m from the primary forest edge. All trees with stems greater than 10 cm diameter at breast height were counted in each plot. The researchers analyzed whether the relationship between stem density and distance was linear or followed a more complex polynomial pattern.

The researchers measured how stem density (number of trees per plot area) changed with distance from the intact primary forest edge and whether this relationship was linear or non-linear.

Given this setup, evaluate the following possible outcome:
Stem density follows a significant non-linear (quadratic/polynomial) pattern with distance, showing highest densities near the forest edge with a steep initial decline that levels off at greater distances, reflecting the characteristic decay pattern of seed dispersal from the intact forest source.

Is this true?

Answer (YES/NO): NO